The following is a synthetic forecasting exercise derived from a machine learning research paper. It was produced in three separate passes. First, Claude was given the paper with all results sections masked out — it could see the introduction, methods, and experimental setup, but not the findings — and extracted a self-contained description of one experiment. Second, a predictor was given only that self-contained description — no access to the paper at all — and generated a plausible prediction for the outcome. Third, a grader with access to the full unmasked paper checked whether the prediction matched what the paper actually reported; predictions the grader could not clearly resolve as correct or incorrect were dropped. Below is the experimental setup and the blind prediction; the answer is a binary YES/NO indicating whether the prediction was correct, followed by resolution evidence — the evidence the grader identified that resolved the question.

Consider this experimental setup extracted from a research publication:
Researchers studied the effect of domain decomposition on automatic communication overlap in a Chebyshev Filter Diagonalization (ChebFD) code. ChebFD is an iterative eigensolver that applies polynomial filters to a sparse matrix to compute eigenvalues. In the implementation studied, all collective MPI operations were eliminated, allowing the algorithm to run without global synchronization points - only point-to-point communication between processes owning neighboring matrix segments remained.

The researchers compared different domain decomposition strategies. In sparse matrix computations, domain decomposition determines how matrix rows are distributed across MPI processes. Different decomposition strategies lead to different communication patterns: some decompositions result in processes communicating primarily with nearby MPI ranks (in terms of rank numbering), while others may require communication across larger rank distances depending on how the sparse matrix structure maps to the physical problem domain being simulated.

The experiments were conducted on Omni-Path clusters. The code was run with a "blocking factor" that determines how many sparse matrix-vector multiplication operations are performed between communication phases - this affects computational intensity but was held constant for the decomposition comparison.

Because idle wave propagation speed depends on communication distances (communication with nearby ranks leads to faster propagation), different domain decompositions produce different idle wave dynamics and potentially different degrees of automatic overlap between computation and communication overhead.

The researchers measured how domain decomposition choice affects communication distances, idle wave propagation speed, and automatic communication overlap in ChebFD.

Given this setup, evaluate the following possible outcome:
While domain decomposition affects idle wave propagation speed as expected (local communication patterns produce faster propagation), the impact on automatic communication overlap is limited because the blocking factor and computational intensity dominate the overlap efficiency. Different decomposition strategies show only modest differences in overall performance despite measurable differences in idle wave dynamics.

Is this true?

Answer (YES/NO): NO